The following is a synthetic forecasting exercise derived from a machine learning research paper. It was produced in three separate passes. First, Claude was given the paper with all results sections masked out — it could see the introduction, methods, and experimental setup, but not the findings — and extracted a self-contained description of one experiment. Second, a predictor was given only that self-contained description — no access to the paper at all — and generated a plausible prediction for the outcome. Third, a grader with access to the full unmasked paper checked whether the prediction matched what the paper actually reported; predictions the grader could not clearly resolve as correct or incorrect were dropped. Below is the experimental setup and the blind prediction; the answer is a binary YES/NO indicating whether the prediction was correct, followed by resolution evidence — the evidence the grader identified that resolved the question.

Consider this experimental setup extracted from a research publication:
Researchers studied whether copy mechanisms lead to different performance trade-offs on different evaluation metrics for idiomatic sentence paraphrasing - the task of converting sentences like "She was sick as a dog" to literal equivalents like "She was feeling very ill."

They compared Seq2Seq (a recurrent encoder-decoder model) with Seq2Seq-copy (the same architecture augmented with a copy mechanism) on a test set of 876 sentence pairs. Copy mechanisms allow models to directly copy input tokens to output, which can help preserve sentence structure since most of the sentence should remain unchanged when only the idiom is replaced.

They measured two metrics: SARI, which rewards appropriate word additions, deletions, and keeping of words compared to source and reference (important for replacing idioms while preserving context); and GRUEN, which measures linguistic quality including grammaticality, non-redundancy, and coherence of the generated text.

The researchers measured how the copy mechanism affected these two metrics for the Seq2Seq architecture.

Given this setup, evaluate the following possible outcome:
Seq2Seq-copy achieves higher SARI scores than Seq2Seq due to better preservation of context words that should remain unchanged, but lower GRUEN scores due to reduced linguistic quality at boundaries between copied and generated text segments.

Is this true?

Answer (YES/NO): YES